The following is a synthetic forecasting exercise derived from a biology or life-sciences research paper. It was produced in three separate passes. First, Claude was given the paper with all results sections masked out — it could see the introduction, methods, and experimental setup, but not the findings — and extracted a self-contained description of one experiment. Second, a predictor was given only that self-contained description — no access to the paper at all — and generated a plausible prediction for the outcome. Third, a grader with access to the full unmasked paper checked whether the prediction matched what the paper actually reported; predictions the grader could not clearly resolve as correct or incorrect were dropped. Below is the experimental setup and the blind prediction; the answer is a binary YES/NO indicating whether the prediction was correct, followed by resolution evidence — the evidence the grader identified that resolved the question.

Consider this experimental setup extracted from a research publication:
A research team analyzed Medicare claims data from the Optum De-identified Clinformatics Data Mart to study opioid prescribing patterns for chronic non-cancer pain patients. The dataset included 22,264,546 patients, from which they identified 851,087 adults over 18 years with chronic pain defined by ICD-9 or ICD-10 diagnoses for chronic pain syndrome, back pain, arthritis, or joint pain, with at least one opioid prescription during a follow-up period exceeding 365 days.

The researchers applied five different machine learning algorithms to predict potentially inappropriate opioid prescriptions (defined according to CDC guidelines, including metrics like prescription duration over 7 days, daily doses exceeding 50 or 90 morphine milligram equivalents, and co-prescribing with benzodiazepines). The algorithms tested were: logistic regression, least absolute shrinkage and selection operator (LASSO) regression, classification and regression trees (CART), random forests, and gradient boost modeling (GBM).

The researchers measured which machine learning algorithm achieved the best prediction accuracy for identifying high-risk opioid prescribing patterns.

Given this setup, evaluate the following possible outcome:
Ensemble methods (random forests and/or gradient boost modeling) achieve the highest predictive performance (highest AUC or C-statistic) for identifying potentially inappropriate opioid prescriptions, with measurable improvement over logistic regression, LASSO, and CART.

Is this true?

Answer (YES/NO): NO